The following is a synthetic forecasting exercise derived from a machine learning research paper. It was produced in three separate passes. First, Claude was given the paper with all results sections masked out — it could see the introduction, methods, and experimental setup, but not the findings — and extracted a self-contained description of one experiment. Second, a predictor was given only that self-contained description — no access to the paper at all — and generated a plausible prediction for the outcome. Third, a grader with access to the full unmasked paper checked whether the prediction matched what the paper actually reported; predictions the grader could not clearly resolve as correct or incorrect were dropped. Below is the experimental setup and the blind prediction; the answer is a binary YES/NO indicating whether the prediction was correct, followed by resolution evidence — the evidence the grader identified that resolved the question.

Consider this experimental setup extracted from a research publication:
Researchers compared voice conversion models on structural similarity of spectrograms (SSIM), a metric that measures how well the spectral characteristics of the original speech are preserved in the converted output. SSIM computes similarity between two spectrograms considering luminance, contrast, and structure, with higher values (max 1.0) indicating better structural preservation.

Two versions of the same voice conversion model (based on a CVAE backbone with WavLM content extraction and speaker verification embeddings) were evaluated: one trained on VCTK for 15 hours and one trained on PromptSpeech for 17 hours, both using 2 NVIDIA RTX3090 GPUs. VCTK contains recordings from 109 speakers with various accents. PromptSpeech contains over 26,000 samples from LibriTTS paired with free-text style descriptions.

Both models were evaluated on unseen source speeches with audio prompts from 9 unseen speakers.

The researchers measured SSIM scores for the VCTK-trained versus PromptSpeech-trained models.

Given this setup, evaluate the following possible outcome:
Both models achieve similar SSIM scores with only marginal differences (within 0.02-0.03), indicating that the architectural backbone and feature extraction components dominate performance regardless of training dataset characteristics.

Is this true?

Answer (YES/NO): YES